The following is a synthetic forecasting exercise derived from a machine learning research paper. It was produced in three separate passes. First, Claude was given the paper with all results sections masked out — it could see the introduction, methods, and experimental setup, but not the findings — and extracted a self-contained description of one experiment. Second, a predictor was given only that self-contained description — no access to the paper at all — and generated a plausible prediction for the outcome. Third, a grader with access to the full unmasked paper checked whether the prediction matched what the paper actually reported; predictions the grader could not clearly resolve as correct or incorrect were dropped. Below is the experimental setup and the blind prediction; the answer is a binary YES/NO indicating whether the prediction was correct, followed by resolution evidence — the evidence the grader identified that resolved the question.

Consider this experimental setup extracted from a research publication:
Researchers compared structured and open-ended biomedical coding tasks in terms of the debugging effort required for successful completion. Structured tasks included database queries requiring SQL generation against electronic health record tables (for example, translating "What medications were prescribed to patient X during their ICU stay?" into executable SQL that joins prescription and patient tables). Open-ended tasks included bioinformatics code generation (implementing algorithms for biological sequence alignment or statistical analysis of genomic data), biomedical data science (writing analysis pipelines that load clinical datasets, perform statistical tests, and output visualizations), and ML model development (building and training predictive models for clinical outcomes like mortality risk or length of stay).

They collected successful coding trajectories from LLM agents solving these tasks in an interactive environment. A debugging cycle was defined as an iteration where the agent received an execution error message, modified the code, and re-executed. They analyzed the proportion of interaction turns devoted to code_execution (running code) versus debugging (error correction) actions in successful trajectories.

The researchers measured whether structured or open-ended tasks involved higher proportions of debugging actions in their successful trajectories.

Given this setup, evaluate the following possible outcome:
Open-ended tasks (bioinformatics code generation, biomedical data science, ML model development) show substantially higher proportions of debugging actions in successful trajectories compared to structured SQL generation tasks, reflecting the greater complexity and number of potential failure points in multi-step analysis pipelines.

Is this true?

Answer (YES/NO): YES